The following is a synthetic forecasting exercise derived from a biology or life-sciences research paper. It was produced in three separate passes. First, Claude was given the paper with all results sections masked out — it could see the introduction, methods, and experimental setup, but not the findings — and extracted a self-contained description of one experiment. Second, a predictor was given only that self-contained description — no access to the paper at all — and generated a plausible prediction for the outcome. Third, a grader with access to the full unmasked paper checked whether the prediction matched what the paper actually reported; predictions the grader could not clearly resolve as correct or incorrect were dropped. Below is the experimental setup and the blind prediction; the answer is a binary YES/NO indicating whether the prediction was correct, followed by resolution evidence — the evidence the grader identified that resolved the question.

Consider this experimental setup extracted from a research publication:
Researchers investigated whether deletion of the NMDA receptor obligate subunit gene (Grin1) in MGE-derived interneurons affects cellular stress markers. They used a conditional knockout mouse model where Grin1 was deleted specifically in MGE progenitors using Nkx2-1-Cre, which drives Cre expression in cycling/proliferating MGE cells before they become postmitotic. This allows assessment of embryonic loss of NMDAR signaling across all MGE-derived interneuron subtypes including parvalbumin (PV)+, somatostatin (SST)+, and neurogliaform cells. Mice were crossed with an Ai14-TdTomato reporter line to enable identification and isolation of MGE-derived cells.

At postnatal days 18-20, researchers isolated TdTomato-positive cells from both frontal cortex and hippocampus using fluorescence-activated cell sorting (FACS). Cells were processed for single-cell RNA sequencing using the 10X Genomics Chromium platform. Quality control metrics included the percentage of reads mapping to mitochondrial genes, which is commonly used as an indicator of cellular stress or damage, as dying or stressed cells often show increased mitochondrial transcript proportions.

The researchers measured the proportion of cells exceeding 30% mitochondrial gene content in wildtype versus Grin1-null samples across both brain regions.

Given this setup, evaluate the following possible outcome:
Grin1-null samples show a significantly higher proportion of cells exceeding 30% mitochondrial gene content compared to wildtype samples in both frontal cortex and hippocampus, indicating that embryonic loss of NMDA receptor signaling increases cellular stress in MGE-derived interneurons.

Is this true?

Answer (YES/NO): YES